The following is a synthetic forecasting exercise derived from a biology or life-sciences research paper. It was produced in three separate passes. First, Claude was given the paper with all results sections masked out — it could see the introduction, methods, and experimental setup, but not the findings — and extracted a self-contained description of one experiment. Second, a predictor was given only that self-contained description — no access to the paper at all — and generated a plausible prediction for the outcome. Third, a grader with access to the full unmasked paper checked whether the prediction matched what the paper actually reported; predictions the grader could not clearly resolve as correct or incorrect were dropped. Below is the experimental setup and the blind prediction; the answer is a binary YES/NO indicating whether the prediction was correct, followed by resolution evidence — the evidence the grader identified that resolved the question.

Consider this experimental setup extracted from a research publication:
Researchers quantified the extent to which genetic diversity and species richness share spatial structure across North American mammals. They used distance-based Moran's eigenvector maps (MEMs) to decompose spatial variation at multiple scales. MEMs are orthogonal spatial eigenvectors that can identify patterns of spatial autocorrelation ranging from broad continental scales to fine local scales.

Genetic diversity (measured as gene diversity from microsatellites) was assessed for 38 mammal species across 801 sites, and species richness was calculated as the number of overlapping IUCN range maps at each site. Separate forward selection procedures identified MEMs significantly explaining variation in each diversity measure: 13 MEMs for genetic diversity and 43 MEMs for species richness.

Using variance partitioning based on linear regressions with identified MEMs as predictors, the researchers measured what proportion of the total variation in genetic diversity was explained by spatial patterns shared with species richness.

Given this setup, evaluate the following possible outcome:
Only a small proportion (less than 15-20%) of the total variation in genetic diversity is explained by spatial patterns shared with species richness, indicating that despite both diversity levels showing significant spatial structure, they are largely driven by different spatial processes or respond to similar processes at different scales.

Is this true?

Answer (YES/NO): NO